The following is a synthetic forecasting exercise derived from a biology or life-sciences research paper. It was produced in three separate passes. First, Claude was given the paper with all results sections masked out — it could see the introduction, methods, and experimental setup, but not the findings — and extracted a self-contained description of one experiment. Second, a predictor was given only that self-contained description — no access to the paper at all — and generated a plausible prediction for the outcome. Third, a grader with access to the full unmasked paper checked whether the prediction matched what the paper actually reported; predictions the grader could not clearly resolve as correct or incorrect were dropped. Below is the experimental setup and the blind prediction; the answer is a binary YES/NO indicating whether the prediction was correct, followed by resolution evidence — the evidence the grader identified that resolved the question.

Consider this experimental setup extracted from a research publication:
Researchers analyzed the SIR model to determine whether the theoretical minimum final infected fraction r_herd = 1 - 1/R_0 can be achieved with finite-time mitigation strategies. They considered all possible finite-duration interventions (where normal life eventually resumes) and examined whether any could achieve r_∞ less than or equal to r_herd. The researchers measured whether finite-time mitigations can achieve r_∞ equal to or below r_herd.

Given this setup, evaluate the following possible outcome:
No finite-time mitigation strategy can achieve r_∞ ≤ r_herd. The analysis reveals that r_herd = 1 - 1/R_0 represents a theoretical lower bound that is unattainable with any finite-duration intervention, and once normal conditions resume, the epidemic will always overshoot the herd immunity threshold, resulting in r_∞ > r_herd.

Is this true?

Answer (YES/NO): YES